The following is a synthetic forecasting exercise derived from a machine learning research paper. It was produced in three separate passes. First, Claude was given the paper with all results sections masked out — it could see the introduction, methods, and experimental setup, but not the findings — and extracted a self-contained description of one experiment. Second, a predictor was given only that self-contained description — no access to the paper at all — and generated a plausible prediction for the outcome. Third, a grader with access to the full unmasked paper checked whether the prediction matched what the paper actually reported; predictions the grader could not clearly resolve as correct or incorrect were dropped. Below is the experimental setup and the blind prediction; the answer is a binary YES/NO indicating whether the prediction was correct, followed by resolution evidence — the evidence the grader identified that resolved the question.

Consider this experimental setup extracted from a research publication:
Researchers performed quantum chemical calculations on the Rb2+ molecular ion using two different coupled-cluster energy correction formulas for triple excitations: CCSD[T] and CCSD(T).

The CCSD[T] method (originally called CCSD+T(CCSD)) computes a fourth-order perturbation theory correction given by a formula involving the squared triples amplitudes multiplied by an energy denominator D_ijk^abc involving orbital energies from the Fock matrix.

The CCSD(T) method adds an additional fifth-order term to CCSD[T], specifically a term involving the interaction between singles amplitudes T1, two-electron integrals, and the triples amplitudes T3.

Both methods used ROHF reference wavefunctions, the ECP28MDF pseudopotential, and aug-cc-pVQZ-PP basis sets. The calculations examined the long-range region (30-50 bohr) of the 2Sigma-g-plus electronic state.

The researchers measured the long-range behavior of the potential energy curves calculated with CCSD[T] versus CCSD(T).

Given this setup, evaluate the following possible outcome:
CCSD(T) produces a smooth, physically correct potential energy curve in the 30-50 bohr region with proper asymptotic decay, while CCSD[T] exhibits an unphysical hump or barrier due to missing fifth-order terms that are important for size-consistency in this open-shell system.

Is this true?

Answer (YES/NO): NO